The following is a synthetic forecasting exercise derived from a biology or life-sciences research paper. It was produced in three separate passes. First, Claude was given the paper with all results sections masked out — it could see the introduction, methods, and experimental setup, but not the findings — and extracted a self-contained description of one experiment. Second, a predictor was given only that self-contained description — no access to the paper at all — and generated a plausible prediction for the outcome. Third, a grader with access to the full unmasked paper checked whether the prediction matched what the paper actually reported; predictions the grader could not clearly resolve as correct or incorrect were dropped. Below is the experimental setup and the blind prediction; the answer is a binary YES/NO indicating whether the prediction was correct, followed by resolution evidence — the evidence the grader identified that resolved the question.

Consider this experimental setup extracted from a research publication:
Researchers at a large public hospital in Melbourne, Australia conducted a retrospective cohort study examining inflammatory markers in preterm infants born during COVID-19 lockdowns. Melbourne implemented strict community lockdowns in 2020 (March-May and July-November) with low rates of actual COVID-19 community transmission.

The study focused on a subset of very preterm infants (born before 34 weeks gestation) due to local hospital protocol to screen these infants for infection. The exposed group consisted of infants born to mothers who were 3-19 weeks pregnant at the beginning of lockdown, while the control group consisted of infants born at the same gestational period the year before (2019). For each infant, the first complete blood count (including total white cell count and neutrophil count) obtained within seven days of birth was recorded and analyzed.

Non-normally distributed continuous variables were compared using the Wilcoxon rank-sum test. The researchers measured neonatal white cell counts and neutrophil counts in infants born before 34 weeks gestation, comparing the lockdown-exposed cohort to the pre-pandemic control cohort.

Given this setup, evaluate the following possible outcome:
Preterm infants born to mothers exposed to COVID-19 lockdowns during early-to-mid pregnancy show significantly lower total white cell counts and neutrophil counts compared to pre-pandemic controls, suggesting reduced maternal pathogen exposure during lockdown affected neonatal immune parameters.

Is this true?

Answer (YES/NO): YES